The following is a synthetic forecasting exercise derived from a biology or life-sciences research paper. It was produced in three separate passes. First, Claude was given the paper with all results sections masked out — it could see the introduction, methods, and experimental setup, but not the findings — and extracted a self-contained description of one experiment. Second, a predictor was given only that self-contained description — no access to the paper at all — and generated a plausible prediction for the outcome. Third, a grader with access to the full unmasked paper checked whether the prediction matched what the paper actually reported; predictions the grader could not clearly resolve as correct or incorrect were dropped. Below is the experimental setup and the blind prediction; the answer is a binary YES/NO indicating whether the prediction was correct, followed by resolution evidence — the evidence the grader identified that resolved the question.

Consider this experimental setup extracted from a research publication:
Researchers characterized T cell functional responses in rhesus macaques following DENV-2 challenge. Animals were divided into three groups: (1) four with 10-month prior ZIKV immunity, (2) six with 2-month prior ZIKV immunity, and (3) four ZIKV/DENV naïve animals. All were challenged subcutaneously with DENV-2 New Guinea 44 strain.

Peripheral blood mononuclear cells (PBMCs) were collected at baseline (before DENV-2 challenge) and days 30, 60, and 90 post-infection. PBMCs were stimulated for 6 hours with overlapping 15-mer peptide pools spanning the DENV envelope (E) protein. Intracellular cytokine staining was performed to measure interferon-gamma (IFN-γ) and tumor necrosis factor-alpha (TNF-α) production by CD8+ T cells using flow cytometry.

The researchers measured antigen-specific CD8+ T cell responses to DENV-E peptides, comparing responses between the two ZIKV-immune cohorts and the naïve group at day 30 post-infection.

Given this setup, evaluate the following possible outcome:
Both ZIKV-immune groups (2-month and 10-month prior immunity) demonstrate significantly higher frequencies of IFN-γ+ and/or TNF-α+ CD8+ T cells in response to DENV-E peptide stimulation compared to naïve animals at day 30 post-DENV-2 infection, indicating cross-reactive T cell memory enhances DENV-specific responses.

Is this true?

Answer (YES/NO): NO